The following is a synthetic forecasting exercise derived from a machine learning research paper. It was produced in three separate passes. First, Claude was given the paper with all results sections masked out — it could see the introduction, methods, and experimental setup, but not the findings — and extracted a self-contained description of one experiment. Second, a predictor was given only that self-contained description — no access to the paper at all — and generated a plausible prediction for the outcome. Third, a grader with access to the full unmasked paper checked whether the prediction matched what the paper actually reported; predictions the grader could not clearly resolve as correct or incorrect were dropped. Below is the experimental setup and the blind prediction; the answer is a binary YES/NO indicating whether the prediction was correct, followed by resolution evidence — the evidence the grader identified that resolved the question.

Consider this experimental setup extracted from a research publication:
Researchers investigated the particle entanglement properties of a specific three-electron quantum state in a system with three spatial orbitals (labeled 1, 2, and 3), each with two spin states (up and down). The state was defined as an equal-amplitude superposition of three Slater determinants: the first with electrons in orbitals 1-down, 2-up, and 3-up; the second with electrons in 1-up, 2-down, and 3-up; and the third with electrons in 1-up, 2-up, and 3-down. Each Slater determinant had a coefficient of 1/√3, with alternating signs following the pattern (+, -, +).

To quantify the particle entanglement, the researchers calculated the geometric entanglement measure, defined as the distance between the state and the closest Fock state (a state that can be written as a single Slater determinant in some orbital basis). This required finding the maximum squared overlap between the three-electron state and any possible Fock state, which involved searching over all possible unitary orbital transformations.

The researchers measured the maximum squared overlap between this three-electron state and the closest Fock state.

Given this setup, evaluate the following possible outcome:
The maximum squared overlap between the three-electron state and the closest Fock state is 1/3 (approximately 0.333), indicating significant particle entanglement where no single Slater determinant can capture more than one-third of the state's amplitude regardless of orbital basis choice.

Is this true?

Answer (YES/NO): NO